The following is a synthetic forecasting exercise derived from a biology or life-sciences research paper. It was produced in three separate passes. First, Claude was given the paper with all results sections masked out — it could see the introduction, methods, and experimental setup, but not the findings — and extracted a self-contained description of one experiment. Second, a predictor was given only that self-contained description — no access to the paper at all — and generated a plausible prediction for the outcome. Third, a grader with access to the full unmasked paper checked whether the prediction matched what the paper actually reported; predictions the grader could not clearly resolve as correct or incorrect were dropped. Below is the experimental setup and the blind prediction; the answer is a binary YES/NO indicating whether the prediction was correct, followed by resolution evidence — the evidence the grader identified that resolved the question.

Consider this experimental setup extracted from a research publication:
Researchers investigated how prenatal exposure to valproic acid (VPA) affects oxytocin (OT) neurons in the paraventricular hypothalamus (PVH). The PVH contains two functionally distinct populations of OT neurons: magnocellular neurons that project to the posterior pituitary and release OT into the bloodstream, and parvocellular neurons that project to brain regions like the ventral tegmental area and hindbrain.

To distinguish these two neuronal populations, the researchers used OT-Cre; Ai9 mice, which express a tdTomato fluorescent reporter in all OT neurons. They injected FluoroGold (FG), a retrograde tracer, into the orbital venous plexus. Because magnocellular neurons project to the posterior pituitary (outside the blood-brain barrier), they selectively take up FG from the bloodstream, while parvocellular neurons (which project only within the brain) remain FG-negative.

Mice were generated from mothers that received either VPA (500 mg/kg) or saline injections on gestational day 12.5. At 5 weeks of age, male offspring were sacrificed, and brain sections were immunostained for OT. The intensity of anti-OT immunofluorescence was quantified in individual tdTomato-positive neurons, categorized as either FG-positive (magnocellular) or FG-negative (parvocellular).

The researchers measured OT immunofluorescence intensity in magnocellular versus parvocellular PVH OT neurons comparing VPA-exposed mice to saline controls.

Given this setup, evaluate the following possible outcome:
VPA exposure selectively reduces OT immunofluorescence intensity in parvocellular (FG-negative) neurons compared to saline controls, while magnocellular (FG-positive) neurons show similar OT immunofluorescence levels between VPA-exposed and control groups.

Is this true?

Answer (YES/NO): NO